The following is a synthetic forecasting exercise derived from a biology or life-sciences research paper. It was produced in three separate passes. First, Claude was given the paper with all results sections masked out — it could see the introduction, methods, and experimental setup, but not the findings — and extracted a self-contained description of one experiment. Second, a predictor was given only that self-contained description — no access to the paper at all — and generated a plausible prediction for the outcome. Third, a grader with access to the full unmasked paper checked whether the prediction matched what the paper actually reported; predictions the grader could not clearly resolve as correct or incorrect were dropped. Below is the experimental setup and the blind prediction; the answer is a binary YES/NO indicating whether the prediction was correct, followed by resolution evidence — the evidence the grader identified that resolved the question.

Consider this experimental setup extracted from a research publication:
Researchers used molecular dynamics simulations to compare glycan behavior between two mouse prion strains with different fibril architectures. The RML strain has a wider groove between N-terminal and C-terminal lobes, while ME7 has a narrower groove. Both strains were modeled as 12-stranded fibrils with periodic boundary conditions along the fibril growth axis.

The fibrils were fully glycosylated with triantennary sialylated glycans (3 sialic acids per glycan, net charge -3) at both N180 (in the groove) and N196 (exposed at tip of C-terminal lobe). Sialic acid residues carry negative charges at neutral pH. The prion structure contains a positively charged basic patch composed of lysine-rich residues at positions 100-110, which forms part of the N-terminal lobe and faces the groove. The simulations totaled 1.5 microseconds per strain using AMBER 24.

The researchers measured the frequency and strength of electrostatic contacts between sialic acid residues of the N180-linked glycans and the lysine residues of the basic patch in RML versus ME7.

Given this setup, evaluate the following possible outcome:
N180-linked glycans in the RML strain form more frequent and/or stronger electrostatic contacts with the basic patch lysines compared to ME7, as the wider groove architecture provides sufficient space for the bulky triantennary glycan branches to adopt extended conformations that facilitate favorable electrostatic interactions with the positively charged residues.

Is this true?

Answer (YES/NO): NO